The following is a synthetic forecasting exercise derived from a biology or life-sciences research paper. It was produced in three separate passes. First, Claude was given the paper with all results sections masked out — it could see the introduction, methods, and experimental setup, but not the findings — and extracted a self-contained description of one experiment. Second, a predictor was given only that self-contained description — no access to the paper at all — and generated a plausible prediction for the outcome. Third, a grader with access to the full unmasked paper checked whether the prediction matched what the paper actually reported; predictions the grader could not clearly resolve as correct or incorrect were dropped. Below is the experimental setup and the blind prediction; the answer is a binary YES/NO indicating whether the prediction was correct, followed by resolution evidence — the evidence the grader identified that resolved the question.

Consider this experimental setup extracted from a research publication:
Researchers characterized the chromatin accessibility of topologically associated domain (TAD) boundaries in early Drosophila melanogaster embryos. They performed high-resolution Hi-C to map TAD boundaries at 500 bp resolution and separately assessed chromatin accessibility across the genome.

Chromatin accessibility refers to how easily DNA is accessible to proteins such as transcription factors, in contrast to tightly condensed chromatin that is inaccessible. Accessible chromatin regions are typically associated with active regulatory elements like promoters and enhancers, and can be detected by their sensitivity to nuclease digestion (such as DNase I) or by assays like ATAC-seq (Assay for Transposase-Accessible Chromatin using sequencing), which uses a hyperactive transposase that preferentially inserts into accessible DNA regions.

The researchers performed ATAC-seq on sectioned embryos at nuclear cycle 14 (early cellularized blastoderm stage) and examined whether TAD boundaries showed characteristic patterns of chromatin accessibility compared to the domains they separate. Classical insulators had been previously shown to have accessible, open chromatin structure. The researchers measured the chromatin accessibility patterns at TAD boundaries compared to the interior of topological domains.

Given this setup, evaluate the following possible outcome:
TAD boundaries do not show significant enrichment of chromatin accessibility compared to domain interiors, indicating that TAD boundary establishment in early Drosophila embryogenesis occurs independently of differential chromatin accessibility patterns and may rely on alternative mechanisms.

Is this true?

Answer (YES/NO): NO